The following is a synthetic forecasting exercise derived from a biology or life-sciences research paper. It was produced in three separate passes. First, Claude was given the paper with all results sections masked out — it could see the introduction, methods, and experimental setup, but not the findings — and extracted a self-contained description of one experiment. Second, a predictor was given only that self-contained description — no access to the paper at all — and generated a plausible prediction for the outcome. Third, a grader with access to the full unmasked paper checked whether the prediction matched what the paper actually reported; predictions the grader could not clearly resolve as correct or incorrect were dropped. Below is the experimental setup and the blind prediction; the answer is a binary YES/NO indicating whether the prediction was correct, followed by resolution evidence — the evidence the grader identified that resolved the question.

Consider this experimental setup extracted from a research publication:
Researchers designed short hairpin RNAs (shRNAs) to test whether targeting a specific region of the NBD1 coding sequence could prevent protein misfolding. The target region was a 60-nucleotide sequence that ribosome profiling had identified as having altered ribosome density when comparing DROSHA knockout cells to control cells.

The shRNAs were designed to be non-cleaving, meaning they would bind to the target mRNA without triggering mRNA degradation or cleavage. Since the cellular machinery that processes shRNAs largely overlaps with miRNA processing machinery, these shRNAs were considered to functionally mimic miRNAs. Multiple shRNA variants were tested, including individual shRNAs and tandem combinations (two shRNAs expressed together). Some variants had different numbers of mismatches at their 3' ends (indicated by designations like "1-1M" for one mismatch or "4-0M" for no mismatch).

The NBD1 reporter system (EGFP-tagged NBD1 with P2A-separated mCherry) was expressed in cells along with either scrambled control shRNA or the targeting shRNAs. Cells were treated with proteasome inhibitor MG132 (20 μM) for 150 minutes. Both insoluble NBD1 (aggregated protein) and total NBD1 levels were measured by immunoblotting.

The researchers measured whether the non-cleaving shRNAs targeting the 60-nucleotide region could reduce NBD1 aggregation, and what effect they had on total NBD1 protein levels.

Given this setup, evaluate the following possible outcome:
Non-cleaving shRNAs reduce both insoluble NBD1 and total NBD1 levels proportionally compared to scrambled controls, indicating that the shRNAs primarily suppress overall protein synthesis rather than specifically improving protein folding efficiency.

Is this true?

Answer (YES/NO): NO